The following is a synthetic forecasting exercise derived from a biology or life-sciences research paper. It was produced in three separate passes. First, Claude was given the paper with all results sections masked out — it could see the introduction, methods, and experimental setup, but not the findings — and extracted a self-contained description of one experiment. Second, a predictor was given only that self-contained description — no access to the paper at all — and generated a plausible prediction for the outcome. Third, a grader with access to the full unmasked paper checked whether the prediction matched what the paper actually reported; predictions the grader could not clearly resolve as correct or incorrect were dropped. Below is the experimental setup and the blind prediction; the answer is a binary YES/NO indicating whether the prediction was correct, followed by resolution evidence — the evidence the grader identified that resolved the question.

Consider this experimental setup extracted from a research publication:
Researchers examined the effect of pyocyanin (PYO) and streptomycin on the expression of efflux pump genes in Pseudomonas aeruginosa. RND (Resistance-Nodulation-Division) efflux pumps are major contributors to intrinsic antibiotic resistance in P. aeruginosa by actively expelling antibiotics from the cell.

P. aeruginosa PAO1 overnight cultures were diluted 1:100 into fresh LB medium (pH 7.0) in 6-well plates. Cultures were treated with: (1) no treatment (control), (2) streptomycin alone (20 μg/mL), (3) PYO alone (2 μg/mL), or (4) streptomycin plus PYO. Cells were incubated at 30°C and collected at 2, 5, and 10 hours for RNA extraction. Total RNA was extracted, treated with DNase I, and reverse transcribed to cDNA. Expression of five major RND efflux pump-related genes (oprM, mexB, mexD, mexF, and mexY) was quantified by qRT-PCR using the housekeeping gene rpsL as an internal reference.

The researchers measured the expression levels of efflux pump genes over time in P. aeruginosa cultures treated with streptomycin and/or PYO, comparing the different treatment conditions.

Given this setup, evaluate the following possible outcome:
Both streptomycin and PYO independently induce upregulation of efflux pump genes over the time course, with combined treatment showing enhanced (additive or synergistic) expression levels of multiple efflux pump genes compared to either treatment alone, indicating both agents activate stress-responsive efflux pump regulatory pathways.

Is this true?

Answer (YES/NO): NO